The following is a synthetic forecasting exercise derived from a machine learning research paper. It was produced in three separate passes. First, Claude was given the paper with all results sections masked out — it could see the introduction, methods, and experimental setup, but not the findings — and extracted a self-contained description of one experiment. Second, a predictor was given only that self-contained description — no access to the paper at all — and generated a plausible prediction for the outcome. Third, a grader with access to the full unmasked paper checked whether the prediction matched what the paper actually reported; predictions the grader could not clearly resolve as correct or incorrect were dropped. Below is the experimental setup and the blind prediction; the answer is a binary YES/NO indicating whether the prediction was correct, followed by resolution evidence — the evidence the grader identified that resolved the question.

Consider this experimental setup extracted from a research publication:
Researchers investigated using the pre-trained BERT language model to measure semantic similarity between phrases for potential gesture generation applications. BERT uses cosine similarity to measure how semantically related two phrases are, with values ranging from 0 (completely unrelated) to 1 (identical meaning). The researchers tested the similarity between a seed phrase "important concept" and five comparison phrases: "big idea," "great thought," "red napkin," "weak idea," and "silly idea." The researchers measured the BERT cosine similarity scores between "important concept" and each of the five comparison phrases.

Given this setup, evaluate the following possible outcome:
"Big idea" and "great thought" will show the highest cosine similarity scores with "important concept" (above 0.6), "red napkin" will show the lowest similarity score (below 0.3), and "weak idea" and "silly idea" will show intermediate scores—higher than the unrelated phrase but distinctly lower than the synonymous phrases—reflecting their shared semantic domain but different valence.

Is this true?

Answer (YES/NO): YES